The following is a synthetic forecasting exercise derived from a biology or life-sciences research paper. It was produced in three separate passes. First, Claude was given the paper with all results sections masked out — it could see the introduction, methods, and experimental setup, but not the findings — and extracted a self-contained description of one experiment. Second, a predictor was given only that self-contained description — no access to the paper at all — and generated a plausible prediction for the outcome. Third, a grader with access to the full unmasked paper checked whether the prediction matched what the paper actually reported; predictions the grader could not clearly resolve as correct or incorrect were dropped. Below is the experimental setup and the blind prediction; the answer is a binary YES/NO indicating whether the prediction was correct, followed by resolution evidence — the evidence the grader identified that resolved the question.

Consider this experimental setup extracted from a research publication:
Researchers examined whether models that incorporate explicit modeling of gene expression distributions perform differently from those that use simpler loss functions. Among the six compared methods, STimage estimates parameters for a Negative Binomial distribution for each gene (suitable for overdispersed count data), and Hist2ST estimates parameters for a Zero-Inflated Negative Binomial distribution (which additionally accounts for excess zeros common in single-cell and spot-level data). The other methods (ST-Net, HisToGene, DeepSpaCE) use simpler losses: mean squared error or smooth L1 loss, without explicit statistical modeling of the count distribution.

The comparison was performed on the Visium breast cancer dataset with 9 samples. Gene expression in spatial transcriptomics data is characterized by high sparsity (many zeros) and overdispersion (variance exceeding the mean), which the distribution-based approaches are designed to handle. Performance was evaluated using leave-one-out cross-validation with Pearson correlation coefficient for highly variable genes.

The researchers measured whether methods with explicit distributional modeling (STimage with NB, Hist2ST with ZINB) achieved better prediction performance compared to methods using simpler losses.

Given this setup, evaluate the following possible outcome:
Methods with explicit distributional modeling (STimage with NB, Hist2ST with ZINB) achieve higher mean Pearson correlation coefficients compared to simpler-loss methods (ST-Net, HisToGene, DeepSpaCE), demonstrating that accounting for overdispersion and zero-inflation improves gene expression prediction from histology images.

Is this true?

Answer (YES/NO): NO